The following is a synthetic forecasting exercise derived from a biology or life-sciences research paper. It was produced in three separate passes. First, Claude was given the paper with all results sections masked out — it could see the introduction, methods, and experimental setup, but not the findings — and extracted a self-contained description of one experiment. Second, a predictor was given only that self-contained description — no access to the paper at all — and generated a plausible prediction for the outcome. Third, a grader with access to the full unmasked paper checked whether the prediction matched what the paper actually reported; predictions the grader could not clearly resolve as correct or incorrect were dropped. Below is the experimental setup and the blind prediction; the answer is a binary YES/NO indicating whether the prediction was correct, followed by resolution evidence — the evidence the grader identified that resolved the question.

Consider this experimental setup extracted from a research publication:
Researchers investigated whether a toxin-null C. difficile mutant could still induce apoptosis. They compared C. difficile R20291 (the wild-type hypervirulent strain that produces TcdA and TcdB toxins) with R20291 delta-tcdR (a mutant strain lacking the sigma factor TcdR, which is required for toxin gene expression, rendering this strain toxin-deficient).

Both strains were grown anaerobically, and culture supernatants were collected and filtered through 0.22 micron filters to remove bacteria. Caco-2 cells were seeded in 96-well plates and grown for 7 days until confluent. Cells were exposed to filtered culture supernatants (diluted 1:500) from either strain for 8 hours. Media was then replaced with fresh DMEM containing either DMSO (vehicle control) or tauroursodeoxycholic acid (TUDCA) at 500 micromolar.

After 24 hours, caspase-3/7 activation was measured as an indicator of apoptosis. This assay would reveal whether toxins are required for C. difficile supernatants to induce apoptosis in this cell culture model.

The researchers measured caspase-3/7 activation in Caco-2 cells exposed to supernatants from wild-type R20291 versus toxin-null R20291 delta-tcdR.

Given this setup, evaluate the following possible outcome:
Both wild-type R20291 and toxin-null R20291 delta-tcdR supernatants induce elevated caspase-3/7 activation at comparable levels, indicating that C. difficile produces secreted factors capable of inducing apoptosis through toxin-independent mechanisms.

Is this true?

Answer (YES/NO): NO